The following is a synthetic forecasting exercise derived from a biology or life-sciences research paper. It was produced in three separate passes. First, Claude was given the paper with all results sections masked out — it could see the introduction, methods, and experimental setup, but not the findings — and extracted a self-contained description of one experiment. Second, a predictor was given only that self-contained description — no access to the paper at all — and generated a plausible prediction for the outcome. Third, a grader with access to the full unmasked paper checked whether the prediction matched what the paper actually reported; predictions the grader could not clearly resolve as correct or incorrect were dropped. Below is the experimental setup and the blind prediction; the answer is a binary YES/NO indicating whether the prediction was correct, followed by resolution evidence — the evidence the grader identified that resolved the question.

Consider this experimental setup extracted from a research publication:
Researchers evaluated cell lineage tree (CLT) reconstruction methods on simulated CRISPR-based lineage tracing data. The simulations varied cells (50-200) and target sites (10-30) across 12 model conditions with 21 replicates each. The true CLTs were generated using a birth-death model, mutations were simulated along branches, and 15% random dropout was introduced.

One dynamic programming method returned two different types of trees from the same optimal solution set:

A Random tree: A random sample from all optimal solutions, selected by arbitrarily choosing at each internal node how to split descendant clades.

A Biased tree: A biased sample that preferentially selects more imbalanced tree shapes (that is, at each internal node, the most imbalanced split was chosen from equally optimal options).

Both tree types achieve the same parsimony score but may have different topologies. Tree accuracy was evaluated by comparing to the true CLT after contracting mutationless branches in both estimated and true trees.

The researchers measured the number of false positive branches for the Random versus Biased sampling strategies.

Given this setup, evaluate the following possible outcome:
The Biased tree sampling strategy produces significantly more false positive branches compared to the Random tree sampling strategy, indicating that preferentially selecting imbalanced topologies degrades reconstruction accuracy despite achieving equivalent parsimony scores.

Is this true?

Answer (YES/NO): NO